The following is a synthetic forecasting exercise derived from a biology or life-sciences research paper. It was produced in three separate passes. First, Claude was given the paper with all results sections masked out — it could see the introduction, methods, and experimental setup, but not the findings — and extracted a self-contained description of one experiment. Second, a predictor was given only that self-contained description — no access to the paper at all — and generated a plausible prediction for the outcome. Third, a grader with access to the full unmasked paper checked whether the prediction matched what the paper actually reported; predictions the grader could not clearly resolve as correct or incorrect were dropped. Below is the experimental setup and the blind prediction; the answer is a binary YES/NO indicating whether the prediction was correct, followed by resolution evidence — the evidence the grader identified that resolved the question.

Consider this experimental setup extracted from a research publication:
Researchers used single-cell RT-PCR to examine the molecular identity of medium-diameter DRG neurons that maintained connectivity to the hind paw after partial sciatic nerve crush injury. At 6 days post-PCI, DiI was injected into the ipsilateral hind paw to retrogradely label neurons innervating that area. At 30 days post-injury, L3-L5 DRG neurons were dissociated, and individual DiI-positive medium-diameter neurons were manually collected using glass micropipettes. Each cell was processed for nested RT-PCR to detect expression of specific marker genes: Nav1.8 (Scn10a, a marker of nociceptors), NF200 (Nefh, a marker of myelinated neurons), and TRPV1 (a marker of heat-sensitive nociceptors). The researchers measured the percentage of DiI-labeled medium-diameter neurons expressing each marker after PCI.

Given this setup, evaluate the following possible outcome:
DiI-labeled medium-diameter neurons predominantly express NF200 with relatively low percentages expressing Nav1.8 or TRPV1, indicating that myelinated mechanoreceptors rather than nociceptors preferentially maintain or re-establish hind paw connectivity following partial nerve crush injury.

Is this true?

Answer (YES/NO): NO